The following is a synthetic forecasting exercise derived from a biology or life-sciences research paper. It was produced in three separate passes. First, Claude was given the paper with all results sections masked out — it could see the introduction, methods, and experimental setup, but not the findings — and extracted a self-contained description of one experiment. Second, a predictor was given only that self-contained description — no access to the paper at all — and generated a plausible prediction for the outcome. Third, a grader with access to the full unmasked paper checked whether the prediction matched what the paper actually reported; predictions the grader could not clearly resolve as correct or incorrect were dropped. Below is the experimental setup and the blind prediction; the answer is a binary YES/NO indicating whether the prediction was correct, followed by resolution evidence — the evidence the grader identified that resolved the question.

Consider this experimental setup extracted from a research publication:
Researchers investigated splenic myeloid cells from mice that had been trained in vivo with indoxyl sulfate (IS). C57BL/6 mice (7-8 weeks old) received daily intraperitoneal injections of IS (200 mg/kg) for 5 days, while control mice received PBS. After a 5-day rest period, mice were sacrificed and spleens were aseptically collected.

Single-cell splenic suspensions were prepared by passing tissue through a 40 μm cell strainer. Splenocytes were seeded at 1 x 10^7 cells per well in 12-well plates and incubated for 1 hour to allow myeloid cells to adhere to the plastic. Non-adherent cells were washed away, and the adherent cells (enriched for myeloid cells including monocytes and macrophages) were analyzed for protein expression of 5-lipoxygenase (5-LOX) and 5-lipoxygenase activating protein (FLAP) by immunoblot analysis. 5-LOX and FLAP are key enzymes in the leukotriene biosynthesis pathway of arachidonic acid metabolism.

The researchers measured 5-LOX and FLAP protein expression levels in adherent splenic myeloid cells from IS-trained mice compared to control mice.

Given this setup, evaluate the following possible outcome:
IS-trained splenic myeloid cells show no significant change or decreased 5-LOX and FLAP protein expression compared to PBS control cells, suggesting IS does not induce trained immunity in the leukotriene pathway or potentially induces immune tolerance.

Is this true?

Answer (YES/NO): NO